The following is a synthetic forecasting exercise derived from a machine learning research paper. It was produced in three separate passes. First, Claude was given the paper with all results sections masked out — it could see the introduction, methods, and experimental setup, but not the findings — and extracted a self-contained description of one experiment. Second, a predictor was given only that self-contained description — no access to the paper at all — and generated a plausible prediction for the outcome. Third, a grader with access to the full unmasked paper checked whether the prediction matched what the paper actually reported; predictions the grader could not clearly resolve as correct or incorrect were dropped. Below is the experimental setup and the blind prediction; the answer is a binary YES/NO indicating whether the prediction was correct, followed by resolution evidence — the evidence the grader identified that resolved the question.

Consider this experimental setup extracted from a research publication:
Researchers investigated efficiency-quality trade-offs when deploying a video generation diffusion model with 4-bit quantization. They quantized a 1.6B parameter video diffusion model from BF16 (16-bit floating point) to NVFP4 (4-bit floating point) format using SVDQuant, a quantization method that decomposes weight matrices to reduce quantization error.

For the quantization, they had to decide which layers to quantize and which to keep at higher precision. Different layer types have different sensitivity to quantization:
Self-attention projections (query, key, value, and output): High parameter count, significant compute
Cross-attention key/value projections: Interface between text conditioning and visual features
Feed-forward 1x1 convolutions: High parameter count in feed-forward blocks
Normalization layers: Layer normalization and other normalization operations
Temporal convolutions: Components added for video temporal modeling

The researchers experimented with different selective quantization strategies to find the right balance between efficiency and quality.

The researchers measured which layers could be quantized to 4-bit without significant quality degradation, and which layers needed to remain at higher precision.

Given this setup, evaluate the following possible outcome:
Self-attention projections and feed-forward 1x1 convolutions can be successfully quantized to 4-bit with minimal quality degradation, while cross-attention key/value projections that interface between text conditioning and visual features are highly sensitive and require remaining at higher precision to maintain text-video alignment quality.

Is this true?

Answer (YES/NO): YES